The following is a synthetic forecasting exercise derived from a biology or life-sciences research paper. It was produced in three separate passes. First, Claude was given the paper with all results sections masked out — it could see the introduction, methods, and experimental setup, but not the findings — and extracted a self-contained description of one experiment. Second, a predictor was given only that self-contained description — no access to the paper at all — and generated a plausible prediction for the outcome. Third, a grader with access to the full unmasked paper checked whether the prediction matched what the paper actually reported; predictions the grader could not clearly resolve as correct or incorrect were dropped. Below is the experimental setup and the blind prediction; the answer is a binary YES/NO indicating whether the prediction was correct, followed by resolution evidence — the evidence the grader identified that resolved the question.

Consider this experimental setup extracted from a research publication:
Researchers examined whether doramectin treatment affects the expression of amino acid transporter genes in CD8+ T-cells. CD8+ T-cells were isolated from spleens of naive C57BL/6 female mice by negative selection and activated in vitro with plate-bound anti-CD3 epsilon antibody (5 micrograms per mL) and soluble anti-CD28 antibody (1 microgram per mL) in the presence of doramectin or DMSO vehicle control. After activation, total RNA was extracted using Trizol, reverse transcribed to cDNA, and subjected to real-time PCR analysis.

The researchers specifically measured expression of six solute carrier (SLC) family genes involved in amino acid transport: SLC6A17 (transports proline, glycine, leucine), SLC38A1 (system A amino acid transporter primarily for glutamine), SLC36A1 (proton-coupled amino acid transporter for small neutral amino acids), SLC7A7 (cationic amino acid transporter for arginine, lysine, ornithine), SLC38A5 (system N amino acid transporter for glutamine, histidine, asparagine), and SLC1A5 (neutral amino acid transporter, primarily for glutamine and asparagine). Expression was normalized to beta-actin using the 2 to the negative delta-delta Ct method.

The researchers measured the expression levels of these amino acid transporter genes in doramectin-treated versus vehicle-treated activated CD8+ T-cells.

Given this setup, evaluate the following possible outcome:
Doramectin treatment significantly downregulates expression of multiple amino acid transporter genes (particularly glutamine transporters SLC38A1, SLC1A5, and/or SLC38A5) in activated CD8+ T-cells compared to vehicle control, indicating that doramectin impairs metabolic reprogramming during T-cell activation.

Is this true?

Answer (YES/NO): NO